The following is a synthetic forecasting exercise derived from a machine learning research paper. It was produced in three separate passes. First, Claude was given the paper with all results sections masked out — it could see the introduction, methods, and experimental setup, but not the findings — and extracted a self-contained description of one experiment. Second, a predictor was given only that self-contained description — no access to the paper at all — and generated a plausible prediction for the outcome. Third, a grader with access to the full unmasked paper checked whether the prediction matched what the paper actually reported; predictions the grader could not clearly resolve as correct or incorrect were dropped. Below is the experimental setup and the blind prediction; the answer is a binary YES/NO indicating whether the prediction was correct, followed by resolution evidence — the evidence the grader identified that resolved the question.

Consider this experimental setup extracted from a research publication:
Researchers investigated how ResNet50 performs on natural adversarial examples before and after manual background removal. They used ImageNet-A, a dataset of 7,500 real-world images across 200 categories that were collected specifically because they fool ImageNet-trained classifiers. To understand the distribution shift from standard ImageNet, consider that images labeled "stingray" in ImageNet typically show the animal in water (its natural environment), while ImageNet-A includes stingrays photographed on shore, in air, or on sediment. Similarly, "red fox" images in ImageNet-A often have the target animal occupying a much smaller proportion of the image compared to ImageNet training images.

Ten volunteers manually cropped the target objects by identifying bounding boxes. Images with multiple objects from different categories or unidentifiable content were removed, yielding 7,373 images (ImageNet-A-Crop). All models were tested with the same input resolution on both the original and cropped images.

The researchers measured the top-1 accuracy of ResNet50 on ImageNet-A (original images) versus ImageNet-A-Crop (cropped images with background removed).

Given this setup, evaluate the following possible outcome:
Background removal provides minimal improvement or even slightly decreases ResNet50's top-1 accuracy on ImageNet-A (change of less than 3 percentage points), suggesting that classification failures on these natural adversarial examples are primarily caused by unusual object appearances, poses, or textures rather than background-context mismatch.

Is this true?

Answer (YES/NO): NO